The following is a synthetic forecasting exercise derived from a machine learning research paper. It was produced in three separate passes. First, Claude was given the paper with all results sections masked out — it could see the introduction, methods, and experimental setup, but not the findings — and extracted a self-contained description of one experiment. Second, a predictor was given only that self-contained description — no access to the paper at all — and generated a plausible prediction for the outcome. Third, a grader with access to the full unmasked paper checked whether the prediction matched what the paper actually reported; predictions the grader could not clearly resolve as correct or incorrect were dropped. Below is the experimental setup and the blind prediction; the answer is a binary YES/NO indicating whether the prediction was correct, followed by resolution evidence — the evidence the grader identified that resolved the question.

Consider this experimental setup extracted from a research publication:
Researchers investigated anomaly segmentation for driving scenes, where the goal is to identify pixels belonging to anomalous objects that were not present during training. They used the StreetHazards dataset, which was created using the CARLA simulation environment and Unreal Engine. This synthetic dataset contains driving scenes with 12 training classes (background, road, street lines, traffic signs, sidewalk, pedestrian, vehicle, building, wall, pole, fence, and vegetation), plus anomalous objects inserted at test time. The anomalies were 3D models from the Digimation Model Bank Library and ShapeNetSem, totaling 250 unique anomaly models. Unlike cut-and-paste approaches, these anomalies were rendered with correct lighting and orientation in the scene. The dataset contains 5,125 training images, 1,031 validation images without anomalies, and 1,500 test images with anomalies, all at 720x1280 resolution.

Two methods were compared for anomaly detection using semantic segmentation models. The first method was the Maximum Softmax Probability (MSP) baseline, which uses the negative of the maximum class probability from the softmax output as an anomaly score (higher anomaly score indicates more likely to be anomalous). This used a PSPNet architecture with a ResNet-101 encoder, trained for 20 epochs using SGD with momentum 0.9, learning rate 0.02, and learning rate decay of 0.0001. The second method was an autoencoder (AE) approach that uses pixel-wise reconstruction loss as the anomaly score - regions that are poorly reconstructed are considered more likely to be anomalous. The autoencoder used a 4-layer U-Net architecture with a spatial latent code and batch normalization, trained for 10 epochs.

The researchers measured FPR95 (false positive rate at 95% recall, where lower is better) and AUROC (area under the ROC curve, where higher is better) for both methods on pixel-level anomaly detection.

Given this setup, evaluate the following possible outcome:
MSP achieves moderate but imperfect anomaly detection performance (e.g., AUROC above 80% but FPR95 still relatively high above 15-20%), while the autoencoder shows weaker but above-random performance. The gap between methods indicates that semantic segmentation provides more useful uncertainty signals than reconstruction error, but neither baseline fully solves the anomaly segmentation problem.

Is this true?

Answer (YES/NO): YES